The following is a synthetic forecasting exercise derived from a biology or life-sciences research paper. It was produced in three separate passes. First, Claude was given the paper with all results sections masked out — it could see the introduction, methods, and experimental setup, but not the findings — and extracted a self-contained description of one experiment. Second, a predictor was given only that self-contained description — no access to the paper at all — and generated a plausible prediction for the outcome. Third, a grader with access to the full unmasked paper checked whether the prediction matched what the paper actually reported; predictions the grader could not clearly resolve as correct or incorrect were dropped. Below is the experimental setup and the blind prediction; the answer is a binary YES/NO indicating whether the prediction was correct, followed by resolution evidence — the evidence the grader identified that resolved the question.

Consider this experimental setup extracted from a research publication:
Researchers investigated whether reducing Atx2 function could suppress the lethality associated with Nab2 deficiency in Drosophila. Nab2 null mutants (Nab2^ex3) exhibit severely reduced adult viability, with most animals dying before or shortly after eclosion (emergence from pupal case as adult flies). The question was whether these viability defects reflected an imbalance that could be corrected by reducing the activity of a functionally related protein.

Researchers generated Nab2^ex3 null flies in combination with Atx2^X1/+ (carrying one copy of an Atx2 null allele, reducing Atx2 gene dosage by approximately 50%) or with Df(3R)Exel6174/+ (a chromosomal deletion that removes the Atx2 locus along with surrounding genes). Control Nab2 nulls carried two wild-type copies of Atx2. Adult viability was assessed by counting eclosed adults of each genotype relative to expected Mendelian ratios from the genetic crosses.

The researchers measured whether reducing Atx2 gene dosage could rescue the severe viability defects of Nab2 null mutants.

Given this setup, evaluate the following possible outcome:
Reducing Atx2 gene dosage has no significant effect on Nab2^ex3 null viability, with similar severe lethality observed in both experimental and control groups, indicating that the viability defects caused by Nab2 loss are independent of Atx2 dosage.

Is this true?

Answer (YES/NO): NO